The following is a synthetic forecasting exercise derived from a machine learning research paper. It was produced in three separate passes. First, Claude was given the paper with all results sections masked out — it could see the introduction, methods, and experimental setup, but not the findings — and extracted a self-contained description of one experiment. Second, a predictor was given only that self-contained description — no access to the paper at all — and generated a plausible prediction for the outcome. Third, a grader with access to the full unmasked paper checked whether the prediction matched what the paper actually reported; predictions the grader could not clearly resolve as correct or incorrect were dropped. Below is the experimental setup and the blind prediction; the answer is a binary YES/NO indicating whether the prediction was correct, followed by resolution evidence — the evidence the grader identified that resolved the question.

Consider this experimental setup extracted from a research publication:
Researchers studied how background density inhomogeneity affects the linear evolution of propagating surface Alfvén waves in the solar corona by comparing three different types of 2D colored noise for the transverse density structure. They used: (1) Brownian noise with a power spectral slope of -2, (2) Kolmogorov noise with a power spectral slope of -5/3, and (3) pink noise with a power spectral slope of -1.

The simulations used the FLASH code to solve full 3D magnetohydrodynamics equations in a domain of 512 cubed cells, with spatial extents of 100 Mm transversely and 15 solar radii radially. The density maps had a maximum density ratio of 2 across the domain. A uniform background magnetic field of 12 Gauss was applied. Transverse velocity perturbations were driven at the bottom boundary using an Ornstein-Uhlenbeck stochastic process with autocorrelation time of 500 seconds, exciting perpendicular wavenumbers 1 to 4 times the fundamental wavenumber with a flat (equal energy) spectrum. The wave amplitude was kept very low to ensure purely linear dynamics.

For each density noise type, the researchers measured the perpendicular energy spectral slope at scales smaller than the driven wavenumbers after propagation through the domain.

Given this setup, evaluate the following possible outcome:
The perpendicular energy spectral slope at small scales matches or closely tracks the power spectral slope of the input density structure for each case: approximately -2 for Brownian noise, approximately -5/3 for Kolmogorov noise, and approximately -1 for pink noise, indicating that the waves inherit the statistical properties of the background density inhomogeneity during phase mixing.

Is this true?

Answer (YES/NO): YES